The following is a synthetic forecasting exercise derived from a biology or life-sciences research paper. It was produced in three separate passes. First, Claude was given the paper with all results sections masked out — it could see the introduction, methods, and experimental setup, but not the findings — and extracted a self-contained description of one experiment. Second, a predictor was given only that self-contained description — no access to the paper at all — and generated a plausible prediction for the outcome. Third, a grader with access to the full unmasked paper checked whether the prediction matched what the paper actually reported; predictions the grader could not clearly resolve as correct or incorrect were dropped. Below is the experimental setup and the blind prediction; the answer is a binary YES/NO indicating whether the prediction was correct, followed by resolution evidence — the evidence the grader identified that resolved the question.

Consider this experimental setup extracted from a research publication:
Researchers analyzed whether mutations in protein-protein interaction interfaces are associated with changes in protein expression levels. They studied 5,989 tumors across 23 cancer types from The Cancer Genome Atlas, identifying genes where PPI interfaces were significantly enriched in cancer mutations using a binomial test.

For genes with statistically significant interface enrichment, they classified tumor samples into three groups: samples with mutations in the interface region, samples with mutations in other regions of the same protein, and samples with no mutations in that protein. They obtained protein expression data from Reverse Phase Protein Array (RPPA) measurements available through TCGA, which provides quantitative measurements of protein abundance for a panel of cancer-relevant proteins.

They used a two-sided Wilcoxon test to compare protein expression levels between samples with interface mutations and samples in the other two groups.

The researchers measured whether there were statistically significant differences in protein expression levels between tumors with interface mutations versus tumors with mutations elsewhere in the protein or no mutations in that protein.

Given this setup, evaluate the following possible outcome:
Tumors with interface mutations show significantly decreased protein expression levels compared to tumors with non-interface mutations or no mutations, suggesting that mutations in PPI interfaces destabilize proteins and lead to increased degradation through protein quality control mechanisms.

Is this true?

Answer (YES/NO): NO